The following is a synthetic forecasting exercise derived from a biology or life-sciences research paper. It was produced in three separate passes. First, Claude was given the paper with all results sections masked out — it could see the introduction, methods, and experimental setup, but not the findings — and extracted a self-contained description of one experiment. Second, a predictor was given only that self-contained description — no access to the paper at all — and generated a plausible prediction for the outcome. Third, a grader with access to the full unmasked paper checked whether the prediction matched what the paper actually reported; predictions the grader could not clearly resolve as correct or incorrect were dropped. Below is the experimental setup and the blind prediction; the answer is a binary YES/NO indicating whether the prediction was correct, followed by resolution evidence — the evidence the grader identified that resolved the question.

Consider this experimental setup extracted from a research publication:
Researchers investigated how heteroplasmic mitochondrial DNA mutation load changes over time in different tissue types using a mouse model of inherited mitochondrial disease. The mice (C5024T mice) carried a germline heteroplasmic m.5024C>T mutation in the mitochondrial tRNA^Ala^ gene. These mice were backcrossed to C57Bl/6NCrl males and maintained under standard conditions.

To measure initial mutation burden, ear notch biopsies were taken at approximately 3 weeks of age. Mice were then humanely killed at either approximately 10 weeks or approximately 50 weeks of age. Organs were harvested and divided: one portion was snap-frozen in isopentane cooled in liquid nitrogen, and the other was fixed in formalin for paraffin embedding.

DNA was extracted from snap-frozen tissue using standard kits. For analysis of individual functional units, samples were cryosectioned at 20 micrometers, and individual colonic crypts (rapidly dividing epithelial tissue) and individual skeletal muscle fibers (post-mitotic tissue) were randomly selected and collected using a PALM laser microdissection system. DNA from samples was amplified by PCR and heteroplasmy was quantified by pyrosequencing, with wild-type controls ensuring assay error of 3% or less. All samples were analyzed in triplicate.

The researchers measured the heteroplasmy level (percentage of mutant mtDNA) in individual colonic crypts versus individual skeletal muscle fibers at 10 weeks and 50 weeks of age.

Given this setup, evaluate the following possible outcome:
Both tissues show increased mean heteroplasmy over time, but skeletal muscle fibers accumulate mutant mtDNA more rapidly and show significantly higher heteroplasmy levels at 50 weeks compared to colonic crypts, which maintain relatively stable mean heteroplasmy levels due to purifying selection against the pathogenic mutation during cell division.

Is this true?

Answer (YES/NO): NO